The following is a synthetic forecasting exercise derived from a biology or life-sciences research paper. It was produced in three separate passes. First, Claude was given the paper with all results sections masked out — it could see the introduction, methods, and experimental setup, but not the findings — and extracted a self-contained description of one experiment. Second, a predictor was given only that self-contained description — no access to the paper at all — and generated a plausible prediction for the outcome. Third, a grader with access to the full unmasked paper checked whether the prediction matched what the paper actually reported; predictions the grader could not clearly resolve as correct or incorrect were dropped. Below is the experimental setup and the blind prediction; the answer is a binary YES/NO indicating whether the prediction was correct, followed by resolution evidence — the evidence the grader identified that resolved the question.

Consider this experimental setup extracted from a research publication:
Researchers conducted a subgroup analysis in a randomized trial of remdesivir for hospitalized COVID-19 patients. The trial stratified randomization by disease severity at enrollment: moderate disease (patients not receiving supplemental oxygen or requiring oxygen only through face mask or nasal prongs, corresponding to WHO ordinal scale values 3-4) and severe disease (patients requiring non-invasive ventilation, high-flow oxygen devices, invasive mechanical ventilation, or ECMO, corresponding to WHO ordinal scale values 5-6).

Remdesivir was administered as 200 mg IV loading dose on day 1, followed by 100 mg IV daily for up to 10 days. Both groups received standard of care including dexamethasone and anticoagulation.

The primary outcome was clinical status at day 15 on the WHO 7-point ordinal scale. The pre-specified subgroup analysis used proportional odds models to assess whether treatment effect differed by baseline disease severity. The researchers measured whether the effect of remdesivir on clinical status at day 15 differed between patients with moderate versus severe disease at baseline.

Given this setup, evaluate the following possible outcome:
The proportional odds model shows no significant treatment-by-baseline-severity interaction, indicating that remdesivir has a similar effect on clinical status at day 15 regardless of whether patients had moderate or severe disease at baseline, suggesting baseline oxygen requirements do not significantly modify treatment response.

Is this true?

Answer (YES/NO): YES